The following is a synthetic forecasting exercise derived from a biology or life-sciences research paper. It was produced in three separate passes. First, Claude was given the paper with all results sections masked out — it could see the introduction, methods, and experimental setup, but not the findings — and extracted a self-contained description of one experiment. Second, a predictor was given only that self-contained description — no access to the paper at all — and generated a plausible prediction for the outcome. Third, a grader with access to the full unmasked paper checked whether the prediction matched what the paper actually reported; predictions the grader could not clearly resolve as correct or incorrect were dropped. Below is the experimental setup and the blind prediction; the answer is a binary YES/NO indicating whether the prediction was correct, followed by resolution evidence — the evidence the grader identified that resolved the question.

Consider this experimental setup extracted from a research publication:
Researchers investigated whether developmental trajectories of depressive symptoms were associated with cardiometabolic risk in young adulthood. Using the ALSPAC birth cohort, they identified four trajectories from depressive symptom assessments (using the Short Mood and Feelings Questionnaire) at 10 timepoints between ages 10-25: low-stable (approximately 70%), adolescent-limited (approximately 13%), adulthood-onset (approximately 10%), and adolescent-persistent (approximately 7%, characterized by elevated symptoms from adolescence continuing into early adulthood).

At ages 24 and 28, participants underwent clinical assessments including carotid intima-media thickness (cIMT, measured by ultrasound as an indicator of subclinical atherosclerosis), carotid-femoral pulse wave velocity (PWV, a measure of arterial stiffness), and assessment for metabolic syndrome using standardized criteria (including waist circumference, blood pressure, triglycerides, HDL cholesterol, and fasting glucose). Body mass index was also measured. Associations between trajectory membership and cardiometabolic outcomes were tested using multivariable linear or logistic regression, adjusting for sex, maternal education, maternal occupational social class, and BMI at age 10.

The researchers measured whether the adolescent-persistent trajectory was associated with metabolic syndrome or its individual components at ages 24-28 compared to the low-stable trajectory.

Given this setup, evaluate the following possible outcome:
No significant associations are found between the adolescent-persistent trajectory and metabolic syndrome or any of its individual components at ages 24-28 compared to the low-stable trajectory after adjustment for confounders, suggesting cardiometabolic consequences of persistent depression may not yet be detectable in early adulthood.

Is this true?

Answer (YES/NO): NO